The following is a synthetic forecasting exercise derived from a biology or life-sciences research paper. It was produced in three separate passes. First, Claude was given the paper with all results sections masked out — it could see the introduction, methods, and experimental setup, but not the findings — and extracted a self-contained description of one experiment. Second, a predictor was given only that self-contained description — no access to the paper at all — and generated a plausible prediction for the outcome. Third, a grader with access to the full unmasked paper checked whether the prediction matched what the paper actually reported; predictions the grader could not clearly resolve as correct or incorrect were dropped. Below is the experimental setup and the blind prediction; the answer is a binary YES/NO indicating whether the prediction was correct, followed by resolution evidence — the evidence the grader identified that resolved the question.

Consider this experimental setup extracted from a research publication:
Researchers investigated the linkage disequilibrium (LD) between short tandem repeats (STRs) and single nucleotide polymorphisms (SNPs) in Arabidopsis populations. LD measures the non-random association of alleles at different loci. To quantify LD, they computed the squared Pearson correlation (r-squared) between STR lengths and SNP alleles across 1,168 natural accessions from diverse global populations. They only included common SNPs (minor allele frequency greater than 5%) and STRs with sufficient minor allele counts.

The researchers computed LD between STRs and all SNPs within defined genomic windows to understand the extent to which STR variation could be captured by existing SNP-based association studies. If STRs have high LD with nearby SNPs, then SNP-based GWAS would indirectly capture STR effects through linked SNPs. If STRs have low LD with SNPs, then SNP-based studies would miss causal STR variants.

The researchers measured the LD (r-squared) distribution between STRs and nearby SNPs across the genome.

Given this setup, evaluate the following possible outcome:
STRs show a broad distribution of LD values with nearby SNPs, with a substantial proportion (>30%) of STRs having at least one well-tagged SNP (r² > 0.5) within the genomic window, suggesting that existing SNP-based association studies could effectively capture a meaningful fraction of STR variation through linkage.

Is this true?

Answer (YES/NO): NO